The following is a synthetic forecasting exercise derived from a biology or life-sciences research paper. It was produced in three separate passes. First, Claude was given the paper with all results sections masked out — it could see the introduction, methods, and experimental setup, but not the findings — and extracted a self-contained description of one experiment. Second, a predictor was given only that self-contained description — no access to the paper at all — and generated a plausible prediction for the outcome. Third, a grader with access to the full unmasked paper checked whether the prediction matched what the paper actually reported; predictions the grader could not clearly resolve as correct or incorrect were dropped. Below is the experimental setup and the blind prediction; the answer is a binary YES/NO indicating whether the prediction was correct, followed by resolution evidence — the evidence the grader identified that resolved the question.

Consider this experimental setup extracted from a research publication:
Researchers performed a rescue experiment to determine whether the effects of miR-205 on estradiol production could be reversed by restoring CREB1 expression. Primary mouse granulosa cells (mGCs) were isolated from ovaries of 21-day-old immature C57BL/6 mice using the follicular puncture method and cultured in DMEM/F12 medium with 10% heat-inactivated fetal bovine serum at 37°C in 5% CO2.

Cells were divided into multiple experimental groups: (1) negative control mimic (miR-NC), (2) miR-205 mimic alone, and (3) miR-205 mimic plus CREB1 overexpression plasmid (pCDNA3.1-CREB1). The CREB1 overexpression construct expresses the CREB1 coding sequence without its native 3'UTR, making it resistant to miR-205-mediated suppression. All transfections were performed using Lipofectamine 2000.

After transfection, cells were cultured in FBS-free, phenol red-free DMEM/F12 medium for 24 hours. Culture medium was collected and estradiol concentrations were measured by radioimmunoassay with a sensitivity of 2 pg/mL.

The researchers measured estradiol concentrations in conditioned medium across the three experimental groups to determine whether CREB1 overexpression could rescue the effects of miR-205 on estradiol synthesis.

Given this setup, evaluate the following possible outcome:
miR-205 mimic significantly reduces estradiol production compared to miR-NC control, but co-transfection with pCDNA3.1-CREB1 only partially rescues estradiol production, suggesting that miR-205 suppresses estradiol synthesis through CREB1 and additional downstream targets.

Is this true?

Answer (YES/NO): YES